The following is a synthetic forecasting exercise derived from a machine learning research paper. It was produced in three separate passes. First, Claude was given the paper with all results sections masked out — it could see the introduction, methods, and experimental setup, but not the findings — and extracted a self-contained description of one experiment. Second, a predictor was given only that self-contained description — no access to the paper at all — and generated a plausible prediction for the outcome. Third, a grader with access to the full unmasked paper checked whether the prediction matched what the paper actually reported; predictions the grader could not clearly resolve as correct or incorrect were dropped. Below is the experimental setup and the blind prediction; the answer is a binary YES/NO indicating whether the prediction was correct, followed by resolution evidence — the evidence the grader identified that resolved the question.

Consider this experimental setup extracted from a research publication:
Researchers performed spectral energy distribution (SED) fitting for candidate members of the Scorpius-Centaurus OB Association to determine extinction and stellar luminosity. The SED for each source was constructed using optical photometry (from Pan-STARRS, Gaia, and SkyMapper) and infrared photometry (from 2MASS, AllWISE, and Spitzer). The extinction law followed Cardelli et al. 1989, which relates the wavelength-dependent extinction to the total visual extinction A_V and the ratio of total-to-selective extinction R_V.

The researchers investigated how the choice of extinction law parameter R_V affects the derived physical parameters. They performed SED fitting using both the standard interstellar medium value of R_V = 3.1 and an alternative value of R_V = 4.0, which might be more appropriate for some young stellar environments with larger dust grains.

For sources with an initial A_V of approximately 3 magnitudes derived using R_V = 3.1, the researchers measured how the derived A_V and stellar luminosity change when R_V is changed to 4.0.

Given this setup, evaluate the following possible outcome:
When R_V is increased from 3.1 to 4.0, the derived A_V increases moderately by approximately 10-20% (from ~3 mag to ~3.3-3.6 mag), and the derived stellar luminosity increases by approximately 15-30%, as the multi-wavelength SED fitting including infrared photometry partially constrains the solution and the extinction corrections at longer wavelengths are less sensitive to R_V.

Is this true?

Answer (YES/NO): NO